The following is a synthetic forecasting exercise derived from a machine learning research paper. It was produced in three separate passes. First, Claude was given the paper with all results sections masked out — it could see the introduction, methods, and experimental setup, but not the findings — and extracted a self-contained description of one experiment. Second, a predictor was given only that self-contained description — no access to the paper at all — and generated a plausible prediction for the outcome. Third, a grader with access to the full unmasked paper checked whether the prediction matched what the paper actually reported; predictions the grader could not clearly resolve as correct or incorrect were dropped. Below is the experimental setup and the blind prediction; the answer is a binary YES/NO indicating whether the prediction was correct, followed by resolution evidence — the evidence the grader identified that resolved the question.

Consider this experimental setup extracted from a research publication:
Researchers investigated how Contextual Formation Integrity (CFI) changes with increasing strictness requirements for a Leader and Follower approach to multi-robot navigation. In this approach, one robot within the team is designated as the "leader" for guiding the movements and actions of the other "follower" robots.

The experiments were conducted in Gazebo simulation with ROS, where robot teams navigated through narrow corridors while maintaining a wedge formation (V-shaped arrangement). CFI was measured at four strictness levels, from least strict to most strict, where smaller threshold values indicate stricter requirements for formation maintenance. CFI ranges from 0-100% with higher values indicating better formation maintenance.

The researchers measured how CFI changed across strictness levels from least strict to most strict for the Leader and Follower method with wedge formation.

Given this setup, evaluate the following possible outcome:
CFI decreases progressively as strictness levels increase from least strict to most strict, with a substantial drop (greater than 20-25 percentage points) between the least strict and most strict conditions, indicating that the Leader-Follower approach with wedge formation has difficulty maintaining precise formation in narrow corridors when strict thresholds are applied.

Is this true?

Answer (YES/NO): NO